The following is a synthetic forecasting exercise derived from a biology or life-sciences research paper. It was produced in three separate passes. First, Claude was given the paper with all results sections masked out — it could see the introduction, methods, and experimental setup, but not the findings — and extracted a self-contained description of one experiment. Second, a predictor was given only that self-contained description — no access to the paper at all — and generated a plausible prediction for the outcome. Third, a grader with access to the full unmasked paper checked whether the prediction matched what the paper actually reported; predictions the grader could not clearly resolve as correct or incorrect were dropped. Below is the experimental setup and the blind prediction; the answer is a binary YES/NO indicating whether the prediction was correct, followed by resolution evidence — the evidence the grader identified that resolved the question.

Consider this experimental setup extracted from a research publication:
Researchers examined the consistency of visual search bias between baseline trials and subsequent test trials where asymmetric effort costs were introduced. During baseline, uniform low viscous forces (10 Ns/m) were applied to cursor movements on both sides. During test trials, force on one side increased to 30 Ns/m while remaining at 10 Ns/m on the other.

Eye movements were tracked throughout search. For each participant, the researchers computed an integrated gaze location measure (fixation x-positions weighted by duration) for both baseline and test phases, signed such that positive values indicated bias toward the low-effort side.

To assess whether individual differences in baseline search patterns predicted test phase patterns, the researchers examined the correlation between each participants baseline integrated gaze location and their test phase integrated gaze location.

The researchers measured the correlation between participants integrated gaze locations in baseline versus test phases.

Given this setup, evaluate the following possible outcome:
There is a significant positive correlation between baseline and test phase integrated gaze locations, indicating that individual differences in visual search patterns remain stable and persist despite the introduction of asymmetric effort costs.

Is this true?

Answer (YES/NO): YES